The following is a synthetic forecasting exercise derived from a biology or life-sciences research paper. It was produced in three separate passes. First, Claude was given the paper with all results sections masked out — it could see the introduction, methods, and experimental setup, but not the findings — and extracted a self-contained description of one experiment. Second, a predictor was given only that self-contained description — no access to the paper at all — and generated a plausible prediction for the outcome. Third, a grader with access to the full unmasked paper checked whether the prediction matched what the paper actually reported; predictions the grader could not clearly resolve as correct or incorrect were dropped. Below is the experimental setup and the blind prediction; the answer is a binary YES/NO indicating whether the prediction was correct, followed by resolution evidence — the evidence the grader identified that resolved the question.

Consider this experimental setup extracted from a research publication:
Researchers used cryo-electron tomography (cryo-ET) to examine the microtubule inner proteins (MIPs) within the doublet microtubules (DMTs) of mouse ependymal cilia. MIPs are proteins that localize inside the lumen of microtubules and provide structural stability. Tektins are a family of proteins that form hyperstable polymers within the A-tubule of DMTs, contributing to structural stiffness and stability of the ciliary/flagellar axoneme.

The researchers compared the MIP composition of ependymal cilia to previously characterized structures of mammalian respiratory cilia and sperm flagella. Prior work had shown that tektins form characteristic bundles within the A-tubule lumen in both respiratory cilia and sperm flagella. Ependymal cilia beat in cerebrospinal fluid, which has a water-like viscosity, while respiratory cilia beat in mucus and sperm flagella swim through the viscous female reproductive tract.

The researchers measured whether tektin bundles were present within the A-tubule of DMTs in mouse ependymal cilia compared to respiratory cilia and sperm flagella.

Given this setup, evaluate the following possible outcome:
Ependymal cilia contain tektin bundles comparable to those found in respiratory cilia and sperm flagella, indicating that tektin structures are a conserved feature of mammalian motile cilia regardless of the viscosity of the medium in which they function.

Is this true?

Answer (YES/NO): NO